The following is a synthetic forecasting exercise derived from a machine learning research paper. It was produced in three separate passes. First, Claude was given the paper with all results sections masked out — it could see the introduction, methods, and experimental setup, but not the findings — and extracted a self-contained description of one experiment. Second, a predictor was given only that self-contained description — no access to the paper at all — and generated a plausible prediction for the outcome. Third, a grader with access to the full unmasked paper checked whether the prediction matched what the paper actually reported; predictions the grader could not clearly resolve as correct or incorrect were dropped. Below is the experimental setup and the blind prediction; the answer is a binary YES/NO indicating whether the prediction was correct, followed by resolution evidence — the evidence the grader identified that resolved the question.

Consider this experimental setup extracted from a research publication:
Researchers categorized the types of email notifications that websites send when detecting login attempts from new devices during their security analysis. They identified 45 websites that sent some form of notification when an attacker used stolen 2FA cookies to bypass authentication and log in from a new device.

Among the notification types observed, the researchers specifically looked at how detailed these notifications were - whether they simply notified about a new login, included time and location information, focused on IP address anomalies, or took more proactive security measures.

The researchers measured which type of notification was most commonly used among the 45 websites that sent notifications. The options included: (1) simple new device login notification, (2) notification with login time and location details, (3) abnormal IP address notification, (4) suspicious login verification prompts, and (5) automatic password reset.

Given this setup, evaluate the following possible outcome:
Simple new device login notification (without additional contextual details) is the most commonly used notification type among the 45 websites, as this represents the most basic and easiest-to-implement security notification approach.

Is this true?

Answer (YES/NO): YES